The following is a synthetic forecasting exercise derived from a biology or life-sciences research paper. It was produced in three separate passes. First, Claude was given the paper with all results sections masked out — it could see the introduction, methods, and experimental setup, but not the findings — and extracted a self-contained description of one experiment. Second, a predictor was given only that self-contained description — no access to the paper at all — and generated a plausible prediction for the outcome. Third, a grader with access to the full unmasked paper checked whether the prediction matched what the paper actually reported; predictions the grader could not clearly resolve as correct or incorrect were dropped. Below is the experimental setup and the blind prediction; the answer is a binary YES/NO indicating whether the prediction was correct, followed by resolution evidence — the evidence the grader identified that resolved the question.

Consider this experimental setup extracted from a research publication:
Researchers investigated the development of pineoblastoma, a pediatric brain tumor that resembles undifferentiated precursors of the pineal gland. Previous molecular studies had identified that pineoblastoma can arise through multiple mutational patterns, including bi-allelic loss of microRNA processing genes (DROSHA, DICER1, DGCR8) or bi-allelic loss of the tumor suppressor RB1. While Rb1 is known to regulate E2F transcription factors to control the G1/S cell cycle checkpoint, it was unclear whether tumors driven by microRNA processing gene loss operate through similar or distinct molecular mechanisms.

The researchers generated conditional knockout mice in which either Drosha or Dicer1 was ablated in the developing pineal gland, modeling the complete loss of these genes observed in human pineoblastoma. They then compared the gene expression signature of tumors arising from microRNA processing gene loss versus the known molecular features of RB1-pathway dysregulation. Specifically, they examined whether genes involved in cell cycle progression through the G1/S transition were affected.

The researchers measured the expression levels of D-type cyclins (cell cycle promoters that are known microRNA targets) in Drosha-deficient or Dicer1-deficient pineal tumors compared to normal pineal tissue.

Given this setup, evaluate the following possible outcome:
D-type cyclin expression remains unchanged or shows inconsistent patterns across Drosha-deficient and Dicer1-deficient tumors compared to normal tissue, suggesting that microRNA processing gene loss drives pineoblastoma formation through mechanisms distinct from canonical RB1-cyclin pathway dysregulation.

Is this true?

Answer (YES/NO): NO